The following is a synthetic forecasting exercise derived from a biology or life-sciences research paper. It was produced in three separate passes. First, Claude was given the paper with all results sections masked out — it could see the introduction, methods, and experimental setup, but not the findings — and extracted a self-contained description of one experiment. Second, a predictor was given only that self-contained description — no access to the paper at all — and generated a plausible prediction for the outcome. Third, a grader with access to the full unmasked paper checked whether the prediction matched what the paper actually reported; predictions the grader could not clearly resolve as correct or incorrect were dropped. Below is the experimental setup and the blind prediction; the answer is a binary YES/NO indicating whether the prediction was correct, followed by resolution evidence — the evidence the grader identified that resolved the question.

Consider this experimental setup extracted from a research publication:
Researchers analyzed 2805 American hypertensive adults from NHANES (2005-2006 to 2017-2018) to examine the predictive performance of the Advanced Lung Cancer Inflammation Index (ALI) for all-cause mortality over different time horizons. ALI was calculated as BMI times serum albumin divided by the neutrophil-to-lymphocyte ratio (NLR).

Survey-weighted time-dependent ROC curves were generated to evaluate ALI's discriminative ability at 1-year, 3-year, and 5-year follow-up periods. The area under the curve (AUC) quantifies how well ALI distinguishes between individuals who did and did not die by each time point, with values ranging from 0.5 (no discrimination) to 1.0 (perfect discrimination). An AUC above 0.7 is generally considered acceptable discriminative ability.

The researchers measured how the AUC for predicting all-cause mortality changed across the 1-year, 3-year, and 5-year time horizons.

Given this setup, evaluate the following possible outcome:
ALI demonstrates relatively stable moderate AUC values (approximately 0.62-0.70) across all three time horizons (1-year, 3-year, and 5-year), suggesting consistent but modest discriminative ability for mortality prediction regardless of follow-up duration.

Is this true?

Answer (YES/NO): NO